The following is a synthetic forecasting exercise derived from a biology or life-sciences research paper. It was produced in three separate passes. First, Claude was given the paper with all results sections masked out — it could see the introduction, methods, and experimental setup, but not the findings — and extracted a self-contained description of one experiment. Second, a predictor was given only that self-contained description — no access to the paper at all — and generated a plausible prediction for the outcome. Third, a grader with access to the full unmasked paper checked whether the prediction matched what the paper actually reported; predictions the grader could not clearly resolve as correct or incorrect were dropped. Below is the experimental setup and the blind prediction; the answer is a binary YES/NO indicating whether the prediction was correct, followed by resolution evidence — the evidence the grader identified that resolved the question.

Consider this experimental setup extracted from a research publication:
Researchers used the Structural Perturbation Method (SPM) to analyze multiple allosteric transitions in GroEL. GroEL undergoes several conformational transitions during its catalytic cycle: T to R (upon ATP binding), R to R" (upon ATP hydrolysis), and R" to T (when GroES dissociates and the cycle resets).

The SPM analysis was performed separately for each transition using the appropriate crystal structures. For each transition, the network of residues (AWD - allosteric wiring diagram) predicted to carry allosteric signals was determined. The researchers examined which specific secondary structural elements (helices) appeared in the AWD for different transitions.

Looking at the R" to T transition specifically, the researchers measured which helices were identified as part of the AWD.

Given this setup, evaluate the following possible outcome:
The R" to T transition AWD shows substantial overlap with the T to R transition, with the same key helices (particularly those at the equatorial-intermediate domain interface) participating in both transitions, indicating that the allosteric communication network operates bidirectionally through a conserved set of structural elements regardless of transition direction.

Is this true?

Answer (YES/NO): NO